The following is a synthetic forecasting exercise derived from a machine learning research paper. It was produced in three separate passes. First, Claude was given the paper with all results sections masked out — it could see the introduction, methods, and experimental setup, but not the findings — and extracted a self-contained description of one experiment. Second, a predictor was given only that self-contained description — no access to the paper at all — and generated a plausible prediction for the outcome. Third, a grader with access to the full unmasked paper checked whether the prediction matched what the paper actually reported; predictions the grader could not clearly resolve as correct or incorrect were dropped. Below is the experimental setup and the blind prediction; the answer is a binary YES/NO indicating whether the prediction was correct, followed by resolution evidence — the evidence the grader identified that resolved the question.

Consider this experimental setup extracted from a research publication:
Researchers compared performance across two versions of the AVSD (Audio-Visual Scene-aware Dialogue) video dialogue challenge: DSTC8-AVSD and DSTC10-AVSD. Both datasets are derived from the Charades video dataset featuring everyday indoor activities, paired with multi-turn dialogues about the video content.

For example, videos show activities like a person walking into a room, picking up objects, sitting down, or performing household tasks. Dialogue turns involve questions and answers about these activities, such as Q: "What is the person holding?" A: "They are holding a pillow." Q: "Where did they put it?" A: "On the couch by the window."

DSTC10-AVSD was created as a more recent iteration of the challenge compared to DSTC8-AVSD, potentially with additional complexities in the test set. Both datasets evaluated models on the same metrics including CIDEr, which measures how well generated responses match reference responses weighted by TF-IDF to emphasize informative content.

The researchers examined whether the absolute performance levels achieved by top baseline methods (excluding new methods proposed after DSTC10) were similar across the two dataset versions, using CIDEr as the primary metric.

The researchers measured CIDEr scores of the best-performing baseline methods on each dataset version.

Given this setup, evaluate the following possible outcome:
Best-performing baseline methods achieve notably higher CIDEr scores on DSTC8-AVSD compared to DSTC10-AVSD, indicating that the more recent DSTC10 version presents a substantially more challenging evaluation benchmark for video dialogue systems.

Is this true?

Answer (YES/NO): YES